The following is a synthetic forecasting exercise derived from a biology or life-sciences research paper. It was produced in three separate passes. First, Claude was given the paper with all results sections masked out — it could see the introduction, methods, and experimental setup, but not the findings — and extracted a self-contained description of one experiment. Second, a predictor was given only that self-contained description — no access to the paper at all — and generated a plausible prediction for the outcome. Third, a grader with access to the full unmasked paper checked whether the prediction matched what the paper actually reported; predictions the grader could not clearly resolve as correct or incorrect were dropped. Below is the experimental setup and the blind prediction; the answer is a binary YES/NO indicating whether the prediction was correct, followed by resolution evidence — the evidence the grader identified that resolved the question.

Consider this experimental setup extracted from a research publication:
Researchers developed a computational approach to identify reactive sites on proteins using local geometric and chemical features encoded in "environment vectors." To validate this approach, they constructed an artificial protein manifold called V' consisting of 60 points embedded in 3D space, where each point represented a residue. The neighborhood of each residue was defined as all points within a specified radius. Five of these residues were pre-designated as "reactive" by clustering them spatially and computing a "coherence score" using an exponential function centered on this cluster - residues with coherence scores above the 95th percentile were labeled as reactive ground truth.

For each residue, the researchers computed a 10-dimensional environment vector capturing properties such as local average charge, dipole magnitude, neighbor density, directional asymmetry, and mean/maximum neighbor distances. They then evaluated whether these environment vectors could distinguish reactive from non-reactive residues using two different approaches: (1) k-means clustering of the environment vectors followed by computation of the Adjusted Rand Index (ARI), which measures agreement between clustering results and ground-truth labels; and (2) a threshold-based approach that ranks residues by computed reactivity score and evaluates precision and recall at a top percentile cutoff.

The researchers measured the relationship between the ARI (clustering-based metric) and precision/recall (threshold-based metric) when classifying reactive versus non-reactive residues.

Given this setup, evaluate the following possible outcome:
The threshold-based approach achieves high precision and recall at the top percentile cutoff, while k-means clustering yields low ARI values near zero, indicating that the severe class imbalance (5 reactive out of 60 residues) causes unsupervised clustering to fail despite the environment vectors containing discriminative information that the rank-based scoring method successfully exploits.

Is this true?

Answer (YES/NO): NO